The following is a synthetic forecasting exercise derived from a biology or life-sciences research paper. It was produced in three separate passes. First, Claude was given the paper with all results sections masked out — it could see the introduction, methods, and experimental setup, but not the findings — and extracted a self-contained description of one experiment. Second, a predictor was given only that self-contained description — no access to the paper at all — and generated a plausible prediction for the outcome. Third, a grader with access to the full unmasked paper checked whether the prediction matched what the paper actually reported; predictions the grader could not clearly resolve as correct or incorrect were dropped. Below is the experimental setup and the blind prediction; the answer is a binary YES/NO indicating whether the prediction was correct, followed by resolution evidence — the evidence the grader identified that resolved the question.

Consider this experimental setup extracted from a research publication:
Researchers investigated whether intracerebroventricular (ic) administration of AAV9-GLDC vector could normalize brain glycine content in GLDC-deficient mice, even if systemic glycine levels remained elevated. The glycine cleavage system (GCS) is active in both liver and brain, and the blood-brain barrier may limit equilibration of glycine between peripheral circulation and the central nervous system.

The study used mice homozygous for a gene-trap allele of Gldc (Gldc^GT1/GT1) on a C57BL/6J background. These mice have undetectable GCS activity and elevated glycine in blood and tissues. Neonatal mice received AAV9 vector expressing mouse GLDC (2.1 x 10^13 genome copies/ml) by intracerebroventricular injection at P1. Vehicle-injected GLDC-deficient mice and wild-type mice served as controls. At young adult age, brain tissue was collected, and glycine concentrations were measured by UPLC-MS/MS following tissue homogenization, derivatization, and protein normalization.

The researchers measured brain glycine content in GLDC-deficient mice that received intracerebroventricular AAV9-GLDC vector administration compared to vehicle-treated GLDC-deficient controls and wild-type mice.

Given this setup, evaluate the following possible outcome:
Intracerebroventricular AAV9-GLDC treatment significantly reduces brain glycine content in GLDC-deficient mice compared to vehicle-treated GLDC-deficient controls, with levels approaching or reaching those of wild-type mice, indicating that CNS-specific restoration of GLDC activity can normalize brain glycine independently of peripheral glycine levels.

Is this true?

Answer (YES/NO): YES